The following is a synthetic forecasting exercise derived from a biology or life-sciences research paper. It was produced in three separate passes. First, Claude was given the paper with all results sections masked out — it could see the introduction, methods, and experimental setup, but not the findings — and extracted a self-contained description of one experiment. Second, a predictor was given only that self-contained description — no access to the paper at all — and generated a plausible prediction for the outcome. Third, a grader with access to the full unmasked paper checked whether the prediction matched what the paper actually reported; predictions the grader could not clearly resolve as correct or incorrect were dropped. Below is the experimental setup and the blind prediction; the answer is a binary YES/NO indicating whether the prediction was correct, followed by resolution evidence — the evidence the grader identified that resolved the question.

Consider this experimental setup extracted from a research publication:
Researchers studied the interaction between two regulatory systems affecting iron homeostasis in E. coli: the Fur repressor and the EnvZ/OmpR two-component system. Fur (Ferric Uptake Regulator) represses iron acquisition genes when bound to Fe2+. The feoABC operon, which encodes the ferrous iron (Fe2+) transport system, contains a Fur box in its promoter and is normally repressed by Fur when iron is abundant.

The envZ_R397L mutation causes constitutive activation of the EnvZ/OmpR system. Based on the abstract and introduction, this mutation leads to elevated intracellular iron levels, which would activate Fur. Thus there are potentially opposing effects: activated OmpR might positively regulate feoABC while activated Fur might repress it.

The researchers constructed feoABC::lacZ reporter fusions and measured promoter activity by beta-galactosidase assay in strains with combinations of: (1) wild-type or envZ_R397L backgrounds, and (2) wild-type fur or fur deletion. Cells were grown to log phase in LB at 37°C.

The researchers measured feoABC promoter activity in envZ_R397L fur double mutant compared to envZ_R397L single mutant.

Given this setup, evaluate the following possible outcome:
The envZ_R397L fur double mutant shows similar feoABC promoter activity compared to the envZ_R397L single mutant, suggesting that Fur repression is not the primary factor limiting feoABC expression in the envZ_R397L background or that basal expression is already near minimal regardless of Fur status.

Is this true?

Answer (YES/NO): NO